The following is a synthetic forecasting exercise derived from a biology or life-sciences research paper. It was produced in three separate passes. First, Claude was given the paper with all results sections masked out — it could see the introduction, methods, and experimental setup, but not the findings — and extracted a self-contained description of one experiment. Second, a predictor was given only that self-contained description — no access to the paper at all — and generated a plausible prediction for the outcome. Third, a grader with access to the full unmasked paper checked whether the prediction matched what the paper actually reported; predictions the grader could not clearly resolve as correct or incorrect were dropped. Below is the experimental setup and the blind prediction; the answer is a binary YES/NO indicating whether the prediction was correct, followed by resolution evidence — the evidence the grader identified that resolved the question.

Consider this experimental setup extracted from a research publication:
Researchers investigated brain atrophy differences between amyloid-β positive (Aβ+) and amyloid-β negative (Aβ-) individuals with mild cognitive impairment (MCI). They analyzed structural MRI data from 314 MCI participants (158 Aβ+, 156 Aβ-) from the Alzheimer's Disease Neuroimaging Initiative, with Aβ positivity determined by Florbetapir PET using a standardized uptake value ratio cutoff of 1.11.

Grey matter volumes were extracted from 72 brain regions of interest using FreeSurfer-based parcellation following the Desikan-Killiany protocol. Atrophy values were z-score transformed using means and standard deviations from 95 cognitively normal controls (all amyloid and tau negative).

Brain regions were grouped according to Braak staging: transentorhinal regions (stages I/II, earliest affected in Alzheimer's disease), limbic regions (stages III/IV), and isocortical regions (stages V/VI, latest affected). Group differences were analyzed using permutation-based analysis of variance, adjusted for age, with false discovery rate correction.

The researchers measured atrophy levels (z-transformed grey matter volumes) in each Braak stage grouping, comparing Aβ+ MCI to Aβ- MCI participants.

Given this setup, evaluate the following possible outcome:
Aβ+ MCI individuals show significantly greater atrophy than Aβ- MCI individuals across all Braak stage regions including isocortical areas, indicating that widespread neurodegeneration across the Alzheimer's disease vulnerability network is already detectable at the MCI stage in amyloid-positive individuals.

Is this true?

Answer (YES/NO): YES